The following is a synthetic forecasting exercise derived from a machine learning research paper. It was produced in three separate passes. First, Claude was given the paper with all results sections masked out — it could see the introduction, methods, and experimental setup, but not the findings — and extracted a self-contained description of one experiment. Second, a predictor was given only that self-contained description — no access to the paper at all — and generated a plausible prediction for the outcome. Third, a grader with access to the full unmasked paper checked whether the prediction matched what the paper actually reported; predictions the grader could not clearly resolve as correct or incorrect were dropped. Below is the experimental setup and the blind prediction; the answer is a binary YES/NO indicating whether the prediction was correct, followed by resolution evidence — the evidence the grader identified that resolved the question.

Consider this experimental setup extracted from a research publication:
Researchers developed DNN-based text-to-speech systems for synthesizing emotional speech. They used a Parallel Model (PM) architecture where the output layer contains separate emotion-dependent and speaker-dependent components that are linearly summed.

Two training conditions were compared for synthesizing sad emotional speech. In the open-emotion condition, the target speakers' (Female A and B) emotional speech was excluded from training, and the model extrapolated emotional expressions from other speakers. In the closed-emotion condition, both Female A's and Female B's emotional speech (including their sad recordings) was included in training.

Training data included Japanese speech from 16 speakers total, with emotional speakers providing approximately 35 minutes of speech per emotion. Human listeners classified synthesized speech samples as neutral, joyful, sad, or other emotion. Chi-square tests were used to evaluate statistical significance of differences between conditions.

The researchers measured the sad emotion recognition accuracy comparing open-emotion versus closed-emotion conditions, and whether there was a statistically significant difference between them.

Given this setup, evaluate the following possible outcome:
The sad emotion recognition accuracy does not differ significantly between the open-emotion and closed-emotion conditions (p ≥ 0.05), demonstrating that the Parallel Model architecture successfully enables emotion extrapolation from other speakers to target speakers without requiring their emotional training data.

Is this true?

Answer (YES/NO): YES